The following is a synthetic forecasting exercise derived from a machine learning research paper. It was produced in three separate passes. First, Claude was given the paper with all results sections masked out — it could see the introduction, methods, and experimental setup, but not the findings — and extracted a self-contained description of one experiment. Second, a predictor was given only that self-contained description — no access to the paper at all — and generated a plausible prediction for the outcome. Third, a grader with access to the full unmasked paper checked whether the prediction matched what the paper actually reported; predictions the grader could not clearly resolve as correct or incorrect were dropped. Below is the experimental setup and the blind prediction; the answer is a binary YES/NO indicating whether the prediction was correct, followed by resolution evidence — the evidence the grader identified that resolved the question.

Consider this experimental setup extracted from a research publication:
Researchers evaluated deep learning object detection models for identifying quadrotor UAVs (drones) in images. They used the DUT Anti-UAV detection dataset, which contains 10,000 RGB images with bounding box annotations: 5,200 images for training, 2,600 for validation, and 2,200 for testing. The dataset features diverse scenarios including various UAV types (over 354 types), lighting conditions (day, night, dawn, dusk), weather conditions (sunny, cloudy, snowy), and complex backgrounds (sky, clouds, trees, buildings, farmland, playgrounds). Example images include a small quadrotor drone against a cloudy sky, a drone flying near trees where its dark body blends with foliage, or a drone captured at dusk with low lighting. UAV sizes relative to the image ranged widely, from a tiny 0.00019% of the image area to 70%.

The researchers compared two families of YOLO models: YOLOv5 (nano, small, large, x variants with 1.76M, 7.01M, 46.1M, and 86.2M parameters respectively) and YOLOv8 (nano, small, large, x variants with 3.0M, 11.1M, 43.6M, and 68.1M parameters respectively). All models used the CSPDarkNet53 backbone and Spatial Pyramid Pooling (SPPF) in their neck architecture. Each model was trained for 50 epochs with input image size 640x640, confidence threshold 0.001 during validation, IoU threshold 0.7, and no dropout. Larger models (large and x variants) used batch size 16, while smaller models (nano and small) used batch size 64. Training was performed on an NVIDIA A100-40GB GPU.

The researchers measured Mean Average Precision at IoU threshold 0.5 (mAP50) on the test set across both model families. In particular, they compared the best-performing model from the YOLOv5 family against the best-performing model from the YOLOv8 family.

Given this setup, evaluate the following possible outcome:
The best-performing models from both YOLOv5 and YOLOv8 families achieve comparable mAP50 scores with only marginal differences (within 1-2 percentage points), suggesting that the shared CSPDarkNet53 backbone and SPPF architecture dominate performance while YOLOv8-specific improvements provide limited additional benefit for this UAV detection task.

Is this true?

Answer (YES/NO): NO